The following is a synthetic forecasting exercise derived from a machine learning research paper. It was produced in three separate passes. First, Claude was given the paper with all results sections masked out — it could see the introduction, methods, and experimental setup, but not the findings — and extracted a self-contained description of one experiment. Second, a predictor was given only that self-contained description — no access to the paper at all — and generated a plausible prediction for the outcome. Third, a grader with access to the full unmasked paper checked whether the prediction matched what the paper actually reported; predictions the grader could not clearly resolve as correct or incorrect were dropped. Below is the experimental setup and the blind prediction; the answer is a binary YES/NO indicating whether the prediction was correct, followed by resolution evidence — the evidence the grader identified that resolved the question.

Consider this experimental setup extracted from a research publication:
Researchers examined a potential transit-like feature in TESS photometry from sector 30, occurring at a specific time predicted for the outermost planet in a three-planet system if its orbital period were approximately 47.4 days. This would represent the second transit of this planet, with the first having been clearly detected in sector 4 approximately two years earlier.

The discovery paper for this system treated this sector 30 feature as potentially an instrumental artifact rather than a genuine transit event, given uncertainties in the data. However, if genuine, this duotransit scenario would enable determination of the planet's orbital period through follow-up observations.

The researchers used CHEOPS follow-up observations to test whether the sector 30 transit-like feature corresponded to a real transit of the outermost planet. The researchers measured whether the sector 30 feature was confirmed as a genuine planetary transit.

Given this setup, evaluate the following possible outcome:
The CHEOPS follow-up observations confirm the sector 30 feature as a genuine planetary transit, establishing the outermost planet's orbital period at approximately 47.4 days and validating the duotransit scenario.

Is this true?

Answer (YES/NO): YES